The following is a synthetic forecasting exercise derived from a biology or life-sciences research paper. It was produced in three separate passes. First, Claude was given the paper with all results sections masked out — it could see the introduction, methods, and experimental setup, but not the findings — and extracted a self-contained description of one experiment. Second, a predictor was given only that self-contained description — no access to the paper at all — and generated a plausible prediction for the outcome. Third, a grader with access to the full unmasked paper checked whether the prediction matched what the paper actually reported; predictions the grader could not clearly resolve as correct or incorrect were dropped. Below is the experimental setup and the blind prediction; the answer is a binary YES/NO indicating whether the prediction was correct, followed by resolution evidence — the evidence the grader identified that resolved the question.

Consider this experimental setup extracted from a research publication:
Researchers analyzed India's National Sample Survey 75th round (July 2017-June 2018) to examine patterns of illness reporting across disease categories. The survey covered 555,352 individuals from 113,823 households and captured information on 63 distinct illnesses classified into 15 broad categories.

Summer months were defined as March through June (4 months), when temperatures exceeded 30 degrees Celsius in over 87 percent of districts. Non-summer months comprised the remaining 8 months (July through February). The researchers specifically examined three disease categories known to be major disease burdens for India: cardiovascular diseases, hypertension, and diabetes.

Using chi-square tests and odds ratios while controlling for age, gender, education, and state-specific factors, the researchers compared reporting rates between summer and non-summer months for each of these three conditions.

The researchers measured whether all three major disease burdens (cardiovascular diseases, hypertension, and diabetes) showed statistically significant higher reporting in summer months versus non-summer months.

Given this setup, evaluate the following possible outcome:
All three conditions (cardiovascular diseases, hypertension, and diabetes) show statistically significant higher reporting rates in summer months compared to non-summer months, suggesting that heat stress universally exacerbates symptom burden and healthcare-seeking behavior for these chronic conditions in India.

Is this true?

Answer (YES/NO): NO